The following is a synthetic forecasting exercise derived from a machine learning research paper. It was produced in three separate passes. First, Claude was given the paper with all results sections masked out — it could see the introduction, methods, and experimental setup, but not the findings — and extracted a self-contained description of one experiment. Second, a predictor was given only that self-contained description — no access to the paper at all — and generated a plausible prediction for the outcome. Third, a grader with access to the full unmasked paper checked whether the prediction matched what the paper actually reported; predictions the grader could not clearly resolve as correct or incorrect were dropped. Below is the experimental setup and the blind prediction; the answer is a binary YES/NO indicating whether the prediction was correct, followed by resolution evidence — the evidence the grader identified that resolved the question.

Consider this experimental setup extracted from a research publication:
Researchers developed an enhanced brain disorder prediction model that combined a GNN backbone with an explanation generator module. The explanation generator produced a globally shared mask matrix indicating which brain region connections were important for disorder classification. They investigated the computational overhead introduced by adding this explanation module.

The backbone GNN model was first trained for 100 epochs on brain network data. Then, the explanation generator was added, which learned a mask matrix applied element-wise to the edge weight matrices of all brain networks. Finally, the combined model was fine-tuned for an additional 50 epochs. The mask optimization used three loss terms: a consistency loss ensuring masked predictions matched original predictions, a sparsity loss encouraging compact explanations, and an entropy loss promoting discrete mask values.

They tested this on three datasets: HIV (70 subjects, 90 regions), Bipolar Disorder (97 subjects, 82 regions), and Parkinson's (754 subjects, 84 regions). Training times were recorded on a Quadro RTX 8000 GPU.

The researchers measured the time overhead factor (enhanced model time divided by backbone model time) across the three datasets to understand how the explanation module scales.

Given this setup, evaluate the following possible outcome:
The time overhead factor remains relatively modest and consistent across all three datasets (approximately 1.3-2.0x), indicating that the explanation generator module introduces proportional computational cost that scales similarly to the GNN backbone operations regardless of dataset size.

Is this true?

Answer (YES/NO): NO